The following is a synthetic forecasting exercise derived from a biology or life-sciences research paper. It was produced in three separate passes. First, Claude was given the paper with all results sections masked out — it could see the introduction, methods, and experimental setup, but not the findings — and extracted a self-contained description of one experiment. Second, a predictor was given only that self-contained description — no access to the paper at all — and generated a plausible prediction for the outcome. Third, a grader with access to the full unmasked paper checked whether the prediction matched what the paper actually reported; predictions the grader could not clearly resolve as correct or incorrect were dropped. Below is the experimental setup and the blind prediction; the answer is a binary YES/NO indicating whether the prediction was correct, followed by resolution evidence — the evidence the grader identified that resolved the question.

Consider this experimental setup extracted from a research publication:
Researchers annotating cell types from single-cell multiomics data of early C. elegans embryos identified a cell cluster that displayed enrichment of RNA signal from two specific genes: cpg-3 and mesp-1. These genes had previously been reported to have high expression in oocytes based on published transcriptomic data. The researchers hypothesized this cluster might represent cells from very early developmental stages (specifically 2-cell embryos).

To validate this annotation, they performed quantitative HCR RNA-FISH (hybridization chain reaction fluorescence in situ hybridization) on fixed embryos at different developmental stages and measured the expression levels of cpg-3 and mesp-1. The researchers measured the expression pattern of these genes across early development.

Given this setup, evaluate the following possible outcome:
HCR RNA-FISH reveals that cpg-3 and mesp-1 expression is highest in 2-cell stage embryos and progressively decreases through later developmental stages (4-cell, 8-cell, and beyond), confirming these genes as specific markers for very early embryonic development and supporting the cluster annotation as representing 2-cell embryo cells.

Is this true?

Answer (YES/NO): NO